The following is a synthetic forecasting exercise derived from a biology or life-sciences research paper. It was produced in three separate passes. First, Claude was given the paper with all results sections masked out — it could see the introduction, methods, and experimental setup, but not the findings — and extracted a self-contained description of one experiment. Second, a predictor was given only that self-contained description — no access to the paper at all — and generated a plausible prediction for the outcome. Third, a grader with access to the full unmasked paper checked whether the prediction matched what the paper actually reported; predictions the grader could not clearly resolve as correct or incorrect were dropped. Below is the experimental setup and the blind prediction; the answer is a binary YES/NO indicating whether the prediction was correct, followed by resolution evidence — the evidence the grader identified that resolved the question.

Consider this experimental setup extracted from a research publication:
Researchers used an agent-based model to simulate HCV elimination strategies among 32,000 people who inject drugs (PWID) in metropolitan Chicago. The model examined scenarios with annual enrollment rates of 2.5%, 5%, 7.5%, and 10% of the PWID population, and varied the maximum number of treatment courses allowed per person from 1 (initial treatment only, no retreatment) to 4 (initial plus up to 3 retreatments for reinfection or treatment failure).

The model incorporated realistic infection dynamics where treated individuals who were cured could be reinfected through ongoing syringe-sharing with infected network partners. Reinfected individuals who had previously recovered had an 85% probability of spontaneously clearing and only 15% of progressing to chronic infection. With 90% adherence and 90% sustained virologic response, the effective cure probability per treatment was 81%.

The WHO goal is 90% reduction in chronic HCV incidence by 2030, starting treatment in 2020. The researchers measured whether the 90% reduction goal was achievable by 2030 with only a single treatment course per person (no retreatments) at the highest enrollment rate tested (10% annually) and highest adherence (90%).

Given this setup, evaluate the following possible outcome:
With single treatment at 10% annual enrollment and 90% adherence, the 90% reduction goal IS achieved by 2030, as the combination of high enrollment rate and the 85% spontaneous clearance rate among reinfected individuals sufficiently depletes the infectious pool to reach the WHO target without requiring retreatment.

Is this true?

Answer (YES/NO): NO